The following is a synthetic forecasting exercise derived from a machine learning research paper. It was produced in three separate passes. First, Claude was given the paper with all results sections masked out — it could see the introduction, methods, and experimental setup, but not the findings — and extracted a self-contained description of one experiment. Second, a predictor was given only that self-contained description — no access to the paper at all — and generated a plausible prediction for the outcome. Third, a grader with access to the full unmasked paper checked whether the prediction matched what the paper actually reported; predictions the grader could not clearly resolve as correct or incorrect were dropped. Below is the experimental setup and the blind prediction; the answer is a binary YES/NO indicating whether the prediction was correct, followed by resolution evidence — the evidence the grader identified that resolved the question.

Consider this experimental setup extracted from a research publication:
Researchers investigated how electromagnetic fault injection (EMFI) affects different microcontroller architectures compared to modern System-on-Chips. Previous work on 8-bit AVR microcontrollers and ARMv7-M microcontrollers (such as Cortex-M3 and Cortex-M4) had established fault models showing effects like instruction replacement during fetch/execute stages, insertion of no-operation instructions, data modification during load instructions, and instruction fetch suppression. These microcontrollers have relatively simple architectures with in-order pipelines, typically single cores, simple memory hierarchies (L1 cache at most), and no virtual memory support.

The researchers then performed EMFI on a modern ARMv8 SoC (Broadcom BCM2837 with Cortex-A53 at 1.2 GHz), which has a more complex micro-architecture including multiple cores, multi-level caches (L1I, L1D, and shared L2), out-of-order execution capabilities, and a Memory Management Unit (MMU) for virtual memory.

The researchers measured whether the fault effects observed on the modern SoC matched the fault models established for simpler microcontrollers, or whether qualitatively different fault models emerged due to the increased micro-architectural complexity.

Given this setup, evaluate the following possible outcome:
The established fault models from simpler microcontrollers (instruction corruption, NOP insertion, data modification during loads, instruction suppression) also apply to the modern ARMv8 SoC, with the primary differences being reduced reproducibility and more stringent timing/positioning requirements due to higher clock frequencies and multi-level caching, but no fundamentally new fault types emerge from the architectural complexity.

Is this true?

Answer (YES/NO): NO